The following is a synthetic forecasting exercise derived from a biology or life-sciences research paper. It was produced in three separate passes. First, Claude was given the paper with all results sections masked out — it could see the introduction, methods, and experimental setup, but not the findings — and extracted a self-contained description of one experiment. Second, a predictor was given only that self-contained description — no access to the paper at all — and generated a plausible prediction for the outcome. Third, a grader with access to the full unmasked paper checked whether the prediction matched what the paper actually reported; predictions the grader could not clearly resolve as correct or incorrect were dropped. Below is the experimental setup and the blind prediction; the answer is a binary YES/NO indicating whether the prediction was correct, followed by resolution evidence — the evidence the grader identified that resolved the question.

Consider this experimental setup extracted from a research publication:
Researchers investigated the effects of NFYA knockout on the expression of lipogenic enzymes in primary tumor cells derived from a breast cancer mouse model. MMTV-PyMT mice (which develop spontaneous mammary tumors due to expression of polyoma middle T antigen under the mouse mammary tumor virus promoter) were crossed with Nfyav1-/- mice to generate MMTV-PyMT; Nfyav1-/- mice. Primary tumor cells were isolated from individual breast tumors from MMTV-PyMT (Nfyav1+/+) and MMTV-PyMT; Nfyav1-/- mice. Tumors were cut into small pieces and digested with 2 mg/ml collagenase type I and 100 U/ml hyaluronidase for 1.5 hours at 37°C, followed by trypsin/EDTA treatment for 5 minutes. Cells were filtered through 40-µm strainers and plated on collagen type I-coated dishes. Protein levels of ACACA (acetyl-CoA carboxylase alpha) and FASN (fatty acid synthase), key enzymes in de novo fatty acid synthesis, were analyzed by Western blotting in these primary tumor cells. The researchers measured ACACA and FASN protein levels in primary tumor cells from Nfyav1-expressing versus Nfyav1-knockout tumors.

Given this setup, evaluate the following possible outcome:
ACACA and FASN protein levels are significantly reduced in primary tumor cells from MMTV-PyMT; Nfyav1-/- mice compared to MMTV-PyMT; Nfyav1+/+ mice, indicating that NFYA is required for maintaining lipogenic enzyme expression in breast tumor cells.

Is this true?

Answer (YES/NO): YES